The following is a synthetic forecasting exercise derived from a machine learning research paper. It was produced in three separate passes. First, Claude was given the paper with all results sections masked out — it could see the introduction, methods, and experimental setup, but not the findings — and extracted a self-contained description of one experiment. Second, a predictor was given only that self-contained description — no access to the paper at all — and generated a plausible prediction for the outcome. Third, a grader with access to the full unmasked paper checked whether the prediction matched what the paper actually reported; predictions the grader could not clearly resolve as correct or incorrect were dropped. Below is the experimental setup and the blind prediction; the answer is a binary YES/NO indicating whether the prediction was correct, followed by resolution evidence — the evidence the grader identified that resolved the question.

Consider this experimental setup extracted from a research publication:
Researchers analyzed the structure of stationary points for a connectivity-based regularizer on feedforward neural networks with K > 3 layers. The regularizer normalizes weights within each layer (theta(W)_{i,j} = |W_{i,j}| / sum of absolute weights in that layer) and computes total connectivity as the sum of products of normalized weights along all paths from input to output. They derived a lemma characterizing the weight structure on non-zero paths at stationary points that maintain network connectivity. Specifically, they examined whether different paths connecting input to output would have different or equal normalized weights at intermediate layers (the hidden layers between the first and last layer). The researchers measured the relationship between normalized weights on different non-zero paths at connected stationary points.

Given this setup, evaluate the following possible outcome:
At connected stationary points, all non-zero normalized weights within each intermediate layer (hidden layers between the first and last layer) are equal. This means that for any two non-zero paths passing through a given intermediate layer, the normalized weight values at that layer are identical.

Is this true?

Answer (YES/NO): YES